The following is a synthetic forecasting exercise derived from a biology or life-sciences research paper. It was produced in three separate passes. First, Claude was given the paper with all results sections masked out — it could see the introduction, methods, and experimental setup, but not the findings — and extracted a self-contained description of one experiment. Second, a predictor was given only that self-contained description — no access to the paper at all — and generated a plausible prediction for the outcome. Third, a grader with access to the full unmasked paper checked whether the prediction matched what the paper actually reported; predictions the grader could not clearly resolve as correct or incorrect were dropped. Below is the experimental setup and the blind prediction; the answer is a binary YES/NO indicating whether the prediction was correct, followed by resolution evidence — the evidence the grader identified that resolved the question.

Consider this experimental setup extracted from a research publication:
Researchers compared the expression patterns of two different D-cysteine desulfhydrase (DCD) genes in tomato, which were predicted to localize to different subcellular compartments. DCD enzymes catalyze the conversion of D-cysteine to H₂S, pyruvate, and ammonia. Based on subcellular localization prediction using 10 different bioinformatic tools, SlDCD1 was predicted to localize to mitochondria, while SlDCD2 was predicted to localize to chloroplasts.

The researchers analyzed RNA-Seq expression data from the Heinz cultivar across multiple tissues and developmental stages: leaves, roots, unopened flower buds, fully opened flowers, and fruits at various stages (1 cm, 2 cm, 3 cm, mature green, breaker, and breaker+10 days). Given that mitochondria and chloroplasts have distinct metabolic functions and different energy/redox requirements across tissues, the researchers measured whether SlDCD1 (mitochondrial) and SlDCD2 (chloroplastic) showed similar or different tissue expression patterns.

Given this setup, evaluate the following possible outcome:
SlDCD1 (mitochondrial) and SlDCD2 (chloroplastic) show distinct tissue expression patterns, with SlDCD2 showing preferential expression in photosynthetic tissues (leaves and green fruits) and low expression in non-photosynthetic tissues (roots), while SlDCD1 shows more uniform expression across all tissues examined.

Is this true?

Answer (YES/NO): NO